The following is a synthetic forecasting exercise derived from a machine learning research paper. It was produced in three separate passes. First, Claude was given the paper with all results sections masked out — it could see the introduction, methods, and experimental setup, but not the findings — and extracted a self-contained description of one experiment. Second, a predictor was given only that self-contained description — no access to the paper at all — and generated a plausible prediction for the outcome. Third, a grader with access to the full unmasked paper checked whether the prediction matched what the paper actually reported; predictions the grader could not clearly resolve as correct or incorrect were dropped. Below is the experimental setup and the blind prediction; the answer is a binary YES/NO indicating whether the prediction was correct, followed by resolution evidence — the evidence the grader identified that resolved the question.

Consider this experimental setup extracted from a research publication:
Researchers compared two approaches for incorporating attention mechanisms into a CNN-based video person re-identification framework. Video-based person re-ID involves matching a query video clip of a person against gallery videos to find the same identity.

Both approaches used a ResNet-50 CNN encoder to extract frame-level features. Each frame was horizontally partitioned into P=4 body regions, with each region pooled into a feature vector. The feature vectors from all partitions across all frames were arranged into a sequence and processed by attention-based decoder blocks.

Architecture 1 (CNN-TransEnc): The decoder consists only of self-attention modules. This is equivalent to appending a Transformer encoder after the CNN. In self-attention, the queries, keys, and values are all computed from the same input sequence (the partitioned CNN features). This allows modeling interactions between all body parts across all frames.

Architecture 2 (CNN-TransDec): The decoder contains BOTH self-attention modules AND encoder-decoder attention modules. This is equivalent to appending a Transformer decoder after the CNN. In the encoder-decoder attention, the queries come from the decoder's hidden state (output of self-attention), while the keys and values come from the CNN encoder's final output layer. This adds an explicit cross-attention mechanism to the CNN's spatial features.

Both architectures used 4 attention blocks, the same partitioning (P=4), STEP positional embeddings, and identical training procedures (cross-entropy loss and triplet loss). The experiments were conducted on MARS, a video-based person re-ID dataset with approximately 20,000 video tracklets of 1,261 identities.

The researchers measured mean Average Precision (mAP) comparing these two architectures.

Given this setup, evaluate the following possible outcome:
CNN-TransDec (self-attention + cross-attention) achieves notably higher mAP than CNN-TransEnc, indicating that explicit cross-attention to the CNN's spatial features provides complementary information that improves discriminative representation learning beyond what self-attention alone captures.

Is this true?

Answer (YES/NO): NO